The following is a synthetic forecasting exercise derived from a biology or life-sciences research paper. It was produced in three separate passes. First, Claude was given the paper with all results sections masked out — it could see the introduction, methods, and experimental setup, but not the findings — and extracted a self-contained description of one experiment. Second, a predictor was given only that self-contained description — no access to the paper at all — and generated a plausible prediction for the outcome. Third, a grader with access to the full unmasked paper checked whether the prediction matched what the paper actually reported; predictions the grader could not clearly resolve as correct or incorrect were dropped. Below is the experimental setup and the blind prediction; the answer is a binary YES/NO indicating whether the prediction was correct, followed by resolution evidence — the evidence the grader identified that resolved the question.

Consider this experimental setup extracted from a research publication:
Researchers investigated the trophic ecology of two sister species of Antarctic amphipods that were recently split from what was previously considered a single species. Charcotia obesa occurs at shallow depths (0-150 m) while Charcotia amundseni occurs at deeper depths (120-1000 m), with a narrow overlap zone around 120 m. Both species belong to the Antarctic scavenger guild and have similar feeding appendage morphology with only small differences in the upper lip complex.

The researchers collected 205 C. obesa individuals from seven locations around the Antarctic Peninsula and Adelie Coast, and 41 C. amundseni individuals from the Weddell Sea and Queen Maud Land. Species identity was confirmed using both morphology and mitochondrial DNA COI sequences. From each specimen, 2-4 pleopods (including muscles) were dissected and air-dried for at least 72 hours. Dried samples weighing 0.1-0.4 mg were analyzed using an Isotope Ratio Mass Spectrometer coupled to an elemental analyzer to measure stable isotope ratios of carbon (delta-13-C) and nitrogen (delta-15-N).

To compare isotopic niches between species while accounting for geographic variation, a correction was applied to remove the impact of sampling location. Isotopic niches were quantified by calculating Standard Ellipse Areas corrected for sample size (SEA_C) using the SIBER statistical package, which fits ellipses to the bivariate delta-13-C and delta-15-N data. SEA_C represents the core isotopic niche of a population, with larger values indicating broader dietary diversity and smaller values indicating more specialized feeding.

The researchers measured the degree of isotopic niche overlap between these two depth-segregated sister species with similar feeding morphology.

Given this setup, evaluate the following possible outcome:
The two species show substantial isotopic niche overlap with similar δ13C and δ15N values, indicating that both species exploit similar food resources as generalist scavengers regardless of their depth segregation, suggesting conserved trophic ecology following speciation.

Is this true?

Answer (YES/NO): NO